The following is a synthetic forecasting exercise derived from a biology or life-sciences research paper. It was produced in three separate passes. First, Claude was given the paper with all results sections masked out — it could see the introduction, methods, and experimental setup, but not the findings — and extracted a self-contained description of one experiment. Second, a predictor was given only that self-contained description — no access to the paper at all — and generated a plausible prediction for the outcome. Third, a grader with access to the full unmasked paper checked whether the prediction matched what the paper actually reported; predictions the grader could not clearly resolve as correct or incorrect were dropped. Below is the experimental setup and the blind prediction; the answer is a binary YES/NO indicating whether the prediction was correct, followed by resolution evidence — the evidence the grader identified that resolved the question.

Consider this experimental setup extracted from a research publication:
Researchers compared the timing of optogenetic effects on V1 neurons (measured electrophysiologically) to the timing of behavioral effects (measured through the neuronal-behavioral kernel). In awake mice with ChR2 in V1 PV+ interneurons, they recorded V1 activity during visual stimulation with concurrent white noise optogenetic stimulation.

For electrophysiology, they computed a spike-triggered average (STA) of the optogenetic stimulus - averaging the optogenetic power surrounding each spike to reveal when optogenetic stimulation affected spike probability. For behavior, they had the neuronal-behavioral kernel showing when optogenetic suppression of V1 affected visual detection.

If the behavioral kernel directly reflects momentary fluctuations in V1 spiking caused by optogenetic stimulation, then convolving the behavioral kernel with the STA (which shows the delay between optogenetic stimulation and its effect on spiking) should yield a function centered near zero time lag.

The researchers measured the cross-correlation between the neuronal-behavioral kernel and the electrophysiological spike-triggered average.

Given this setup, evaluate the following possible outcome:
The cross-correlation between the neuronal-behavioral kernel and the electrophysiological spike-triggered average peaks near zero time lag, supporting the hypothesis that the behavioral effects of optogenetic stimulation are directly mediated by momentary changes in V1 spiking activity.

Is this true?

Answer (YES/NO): NO